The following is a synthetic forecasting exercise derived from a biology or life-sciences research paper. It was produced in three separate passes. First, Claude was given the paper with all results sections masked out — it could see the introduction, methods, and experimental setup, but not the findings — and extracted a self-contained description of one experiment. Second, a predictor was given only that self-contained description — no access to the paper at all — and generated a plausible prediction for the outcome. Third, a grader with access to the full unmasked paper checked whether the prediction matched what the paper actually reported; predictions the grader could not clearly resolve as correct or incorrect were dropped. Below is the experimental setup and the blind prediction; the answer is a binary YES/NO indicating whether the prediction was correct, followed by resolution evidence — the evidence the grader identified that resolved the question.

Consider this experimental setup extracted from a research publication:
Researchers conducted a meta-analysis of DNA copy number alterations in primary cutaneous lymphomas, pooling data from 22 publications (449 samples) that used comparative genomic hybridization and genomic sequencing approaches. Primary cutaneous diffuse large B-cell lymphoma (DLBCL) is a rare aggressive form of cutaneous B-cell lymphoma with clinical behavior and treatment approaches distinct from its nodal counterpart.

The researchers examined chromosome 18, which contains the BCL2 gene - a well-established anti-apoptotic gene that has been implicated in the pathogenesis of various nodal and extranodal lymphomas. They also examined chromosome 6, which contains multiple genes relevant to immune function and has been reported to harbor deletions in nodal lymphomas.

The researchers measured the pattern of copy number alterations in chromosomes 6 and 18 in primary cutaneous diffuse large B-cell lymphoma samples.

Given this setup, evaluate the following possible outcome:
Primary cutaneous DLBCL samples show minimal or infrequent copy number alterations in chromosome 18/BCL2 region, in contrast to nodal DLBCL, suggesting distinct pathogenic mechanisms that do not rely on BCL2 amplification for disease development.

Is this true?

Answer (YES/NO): NO